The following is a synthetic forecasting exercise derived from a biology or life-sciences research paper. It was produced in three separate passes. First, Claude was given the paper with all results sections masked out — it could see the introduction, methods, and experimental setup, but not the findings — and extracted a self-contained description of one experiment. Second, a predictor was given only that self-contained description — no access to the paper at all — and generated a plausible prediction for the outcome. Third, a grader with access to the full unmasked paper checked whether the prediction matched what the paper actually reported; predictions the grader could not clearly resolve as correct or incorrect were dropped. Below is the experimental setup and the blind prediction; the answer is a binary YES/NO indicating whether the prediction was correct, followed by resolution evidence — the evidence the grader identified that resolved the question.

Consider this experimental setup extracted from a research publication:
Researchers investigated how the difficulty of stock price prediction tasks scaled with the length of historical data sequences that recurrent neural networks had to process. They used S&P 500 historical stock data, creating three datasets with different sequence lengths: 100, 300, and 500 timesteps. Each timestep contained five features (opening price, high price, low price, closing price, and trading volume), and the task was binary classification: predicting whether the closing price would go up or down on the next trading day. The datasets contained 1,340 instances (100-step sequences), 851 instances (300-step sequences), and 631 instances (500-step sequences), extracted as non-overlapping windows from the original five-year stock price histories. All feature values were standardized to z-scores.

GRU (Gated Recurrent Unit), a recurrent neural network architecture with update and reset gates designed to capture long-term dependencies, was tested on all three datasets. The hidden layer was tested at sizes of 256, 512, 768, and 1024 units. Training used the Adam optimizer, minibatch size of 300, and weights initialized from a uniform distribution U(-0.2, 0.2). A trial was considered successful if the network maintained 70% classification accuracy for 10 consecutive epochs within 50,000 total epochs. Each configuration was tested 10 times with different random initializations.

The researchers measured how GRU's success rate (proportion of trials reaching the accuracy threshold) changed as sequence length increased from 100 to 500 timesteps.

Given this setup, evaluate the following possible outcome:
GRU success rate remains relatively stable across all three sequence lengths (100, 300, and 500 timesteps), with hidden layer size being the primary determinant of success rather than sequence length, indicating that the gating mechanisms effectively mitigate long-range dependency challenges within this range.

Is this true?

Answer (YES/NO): NO